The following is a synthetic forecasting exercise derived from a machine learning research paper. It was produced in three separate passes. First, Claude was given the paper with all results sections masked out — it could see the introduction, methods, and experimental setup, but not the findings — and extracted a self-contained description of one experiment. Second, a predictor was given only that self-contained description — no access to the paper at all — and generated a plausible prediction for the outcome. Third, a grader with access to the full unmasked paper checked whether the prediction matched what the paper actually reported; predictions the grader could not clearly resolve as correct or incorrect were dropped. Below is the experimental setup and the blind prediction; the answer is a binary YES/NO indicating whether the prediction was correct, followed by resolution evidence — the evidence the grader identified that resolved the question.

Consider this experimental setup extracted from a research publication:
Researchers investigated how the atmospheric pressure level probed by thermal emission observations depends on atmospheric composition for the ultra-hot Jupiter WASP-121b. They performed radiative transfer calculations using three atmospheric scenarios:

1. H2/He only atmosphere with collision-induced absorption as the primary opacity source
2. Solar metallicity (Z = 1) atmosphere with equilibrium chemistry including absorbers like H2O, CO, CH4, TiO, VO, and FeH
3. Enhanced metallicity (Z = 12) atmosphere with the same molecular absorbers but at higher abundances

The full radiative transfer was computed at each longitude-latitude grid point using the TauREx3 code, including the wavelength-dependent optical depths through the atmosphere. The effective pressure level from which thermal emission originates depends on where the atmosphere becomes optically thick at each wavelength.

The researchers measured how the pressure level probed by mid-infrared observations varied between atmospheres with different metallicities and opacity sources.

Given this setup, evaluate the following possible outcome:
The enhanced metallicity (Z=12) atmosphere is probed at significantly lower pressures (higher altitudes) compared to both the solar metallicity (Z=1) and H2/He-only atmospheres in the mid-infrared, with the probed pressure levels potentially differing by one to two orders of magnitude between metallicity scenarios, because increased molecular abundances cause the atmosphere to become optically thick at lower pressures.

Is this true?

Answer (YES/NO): NO